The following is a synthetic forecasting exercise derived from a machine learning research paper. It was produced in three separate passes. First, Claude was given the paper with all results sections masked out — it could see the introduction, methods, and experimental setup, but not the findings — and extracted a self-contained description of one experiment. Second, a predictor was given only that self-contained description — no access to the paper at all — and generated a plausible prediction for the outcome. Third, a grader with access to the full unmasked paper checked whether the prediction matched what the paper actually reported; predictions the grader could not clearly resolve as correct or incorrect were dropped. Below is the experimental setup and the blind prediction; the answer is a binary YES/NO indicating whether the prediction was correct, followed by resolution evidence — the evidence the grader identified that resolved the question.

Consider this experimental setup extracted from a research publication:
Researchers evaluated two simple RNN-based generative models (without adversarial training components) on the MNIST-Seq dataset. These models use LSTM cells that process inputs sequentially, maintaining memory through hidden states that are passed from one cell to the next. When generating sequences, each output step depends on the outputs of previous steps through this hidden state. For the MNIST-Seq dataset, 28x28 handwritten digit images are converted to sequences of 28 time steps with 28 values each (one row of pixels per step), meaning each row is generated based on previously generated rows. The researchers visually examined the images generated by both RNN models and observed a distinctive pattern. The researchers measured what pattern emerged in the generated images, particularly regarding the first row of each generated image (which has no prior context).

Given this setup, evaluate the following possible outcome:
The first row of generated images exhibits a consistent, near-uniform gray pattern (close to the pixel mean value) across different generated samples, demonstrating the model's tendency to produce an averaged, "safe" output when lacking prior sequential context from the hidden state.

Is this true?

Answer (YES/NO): NO